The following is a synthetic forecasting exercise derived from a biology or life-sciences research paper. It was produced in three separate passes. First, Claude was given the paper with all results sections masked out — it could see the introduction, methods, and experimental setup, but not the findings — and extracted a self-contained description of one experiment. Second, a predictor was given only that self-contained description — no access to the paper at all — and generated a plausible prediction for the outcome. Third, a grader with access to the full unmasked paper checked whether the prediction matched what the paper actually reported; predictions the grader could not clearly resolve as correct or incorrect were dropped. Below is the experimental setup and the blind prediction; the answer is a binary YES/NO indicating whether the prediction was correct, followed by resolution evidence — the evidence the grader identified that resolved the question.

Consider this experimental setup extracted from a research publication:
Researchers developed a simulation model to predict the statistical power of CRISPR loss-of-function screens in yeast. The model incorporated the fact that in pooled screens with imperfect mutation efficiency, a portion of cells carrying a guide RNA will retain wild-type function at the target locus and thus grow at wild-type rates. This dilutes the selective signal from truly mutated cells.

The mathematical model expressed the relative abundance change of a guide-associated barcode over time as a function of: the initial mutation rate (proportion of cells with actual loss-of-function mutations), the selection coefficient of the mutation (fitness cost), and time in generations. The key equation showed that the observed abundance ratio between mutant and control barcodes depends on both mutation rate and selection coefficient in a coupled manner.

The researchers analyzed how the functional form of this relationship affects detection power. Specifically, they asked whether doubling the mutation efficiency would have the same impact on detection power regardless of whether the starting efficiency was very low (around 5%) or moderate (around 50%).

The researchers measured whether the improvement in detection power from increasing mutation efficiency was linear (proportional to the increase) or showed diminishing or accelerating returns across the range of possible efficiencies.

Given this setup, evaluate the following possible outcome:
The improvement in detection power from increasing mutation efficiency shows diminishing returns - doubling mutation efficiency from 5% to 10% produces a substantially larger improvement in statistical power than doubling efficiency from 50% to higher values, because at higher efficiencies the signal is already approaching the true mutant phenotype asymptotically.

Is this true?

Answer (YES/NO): NO